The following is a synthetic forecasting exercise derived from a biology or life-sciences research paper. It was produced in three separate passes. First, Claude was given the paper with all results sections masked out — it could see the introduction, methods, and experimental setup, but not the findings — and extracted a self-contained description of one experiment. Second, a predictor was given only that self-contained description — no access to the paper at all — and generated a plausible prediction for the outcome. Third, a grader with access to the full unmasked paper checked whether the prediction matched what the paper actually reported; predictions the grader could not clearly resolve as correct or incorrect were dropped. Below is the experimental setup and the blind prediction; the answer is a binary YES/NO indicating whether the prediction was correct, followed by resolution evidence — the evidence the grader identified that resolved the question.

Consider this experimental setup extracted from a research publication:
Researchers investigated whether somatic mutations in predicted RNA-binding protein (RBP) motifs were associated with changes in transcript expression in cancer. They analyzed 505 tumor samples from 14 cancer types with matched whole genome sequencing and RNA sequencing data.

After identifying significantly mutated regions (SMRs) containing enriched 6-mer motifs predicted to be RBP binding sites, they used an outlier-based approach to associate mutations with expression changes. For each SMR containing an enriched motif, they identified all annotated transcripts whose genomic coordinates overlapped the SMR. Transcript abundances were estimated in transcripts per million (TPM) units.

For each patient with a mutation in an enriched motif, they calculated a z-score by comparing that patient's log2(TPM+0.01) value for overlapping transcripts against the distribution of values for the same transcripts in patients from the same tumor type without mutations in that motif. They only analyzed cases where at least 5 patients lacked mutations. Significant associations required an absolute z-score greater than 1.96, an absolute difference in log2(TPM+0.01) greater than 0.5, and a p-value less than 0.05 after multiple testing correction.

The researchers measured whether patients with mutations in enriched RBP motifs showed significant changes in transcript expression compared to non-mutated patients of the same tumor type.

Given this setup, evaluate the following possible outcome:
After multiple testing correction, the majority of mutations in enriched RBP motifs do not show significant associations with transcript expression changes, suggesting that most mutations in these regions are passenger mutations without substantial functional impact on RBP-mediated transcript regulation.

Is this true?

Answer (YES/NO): NO